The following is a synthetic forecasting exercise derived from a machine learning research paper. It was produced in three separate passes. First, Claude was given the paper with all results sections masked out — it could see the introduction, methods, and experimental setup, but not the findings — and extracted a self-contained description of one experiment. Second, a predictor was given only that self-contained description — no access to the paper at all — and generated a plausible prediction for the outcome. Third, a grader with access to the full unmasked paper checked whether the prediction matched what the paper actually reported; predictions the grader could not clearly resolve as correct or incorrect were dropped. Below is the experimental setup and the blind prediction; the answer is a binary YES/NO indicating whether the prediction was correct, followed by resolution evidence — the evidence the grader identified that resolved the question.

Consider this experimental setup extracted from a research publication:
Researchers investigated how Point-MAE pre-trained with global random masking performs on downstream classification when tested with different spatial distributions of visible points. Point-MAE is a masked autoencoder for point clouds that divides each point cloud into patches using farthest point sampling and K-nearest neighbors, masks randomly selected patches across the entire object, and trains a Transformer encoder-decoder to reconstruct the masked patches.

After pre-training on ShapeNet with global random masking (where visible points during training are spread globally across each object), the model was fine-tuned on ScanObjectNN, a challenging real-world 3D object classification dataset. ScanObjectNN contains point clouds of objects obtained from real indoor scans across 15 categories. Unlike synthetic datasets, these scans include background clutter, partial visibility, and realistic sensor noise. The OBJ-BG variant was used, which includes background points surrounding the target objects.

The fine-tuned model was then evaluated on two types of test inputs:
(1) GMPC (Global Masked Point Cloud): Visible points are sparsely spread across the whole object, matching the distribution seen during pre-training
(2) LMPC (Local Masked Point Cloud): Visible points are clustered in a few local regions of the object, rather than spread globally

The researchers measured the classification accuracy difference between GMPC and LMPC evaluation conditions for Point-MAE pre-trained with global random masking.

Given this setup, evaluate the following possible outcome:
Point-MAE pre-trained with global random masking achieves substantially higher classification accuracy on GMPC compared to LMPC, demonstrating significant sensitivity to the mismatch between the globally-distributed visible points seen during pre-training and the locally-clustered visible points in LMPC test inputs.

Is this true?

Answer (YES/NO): YES